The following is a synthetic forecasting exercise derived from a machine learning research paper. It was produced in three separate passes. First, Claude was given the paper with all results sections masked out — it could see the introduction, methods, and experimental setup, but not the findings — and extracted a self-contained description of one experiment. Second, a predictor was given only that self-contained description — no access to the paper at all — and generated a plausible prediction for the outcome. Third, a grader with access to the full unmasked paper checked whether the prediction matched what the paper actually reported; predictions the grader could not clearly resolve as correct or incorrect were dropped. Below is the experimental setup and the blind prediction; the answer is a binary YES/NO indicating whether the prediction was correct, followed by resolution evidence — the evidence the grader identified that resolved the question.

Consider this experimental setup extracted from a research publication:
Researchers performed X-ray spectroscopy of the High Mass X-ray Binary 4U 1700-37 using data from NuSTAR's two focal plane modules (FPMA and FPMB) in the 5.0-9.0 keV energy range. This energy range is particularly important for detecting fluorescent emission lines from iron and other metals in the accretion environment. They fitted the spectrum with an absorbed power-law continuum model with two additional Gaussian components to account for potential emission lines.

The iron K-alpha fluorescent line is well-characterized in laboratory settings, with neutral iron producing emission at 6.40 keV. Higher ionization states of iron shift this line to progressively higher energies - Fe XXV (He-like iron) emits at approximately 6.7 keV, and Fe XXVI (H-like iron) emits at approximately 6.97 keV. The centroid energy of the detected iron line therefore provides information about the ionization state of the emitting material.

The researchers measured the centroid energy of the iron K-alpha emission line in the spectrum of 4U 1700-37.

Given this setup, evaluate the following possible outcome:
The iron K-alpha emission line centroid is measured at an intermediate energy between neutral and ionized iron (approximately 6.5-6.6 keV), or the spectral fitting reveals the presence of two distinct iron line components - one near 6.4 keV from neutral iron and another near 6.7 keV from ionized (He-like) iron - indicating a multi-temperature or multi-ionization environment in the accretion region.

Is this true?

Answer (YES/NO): NO